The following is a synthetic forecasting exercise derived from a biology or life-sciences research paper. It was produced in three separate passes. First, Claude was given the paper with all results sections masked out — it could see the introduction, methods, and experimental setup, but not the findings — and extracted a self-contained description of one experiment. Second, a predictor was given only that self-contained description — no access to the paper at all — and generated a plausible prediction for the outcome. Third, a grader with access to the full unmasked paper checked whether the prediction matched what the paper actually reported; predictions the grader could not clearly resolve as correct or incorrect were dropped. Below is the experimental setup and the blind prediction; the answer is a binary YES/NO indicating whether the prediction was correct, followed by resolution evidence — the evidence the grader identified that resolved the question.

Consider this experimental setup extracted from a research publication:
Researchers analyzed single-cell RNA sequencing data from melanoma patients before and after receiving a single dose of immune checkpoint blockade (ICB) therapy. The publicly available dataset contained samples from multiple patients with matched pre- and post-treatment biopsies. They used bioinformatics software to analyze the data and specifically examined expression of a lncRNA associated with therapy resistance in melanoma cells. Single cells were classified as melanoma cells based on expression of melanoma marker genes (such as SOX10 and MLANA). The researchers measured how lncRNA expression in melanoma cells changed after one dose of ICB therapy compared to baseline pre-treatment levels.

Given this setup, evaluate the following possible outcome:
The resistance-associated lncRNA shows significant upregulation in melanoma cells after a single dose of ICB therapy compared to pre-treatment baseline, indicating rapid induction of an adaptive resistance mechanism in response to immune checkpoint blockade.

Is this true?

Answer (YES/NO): YES